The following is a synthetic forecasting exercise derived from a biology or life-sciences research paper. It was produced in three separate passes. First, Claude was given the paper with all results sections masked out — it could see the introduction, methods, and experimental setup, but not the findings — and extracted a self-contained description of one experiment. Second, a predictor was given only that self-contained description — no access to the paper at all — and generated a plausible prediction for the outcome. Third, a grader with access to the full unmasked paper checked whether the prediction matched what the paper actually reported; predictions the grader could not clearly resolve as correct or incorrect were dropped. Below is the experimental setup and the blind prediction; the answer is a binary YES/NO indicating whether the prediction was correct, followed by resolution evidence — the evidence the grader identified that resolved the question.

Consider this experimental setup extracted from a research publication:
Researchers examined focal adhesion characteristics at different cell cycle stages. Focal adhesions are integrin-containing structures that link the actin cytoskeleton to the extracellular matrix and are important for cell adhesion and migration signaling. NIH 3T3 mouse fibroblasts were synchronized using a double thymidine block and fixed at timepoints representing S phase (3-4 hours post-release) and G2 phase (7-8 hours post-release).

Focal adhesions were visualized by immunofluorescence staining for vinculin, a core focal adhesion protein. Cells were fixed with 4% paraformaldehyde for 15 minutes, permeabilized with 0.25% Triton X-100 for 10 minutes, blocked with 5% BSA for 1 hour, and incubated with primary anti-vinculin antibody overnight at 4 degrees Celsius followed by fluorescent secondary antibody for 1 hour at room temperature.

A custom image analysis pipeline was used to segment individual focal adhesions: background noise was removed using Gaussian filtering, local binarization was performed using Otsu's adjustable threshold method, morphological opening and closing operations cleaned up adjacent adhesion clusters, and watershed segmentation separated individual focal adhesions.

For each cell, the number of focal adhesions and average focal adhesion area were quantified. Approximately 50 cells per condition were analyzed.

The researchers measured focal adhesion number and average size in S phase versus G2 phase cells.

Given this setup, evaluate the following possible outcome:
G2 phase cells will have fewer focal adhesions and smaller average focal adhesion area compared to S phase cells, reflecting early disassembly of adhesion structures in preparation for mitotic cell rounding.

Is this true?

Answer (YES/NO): NO